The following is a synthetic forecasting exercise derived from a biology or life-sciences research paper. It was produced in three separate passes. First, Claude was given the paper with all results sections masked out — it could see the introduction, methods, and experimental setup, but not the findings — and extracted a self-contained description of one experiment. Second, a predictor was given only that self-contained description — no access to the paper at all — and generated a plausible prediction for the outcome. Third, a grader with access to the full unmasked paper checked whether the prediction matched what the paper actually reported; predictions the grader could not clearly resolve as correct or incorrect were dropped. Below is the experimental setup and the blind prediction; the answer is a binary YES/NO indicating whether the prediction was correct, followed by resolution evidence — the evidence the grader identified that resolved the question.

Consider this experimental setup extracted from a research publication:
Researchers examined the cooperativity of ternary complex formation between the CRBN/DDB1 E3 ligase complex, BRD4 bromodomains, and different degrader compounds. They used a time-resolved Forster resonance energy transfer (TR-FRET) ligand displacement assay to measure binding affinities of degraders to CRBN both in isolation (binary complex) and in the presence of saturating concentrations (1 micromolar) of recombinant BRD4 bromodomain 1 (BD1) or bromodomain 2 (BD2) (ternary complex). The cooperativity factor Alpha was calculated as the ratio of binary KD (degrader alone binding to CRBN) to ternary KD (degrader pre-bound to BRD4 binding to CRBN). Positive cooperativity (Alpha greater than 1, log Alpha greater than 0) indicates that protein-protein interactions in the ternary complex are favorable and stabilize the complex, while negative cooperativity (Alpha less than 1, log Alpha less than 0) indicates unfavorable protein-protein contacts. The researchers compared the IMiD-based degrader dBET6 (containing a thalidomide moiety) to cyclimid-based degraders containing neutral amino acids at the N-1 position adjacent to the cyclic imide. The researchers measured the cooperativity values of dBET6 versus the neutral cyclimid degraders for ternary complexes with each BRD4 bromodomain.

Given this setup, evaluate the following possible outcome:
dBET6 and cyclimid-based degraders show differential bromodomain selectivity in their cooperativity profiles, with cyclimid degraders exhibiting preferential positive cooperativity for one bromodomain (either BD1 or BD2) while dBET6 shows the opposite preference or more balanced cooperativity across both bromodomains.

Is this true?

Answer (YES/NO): YES